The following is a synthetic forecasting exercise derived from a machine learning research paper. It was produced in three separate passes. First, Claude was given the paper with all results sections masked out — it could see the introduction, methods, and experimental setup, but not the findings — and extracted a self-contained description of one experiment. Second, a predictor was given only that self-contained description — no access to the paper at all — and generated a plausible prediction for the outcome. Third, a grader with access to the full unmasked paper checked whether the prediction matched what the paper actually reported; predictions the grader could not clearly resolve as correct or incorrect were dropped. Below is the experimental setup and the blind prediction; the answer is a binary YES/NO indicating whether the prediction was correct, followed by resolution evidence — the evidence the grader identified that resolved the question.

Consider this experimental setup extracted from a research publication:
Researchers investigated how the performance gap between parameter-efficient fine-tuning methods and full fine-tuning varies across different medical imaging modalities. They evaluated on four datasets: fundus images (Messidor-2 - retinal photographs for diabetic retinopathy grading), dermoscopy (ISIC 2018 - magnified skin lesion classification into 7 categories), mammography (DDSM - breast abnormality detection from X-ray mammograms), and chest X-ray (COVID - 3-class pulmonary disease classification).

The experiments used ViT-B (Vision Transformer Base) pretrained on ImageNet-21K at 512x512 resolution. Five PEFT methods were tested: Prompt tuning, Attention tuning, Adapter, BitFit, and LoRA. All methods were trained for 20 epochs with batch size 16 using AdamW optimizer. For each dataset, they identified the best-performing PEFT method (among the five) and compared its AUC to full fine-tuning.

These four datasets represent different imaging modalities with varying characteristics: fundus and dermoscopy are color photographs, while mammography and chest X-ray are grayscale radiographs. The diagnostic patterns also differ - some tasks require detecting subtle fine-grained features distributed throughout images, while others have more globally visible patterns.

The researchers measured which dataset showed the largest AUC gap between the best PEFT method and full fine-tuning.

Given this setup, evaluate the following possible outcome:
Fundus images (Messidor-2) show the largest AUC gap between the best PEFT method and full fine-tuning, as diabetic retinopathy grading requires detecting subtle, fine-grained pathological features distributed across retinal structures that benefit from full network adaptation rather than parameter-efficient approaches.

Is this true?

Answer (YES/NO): NO